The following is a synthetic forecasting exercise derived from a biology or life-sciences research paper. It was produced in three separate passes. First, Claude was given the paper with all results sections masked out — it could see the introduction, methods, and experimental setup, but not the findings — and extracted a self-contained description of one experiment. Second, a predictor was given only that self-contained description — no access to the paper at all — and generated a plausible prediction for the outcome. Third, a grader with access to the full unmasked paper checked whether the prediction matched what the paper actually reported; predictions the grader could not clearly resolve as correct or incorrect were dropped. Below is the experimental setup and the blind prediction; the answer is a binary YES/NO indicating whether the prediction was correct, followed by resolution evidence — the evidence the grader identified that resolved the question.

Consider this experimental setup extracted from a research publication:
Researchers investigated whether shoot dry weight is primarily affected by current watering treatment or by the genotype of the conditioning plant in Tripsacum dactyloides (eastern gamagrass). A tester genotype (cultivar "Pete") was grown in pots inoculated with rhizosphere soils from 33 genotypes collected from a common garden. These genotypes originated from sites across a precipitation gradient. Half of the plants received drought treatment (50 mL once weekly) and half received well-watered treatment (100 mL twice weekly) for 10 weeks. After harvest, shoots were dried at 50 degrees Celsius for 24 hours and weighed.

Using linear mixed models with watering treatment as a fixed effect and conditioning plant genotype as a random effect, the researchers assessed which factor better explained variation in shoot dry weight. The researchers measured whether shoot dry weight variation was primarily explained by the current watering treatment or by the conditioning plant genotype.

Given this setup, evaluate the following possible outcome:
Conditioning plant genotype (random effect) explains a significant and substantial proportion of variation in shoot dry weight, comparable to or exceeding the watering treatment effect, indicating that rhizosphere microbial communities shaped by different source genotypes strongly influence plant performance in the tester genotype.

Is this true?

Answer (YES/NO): NO